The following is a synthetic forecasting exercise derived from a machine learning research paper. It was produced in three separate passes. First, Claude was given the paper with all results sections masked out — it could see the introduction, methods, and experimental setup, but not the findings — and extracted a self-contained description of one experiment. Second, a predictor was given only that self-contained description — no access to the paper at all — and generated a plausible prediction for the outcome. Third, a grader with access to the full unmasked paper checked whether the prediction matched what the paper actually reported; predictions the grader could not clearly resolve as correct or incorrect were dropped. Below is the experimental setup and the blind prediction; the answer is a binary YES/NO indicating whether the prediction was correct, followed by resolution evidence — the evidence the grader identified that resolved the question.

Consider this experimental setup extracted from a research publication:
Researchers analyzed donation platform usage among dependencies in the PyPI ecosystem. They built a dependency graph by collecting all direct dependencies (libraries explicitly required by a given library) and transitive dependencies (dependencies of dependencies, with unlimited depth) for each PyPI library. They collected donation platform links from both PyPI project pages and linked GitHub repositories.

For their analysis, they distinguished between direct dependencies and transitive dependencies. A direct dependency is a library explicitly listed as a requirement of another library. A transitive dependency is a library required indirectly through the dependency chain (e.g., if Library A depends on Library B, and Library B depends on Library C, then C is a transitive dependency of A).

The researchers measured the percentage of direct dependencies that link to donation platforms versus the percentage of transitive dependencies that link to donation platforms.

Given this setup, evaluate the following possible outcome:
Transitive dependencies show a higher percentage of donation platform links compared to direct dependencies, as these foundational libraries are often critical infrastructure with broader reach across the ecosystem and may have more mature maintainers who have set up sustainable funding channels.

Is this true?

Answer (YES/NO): YES